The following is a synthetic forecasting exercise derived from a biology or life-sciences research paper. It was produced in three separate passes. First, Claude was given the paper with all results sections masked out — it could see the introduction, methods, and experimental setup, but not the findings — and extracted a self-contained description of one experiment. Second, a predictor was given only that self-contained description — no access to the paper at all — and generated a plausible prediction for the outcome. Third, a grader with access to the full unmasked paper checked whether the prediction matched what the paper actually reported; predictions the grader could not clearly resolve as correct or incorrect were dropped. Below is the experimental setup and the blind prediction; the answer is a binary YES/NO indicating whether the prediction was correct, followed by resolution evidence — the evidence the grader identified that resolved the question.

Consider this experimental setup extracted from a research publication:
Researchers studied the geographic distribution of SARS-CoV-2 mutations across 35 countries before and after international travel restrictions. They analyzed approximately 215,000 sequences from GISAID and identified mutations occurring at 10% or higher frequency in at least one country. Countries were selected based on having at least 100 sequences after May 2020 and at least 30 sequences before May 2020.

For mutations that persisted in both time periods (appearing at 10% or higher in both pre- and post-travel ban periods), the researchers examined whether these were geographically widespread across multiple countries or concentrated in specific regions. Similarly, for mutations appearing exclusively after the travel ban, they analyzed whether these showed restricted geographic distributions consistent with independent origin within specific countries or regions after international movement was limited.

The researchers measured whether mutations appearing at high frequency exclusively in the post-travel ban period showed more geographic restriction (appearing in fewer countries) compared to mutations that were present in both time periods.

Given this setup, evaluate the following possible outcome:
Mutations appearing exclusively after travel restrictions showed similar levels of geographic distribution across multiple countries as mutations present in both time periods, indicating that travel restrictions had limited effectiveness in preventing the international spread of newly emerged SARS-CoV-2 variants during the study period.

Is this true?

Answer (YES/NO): NO